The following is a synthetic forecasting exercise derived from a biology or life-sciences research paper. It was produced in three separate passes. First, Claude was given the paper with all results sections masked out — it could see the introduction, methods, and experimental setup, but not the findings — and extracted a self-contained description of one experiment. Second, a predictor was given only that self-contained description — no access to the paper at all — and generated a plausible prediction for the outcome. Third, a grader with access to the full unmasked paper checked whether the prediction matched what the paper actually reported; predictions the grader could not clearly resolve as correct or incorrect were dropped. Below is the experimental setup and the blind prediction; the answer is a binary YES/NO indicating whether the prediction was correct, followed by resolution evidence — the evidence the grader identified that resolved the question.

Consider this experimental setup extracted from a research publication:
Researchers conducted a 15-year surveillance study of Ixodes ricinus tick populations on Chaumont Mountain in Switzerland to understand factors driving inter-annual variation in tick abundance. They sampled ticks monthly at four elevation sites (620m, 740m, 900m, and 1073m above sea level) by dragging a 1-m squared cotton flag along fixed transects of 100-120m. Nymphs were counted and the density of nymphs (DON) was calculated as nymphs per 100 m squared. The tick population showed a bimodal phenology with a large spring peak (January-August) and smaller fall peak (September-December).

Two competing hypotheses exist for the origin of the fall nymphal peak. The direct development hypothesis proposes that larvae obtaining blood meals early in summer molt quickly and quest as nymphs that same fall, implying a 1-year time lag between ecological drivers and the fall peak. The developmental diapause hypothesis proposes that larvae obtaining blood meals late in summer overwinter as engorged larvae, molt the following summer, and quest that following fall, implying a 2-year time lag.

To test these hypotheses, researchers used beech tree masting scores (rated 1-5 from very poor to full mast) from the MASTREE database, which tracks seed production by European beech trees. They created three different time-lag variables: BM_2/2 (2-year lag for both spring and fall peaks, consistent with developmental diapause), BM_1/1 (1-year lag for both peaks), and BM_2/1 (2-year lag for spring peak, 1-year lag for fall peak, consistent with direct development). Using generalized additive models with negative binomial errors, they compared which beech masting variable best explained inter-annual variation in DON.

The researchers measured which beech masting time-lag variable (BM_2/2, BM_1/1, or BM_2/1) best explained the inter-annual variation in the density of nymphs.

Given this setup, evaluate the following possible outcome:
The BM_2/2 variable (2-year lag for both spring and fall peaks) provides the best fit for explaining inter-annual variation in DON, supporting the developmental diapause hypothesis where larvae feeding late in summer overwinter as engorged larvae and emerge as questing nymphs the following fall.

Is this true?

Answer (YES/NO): NO